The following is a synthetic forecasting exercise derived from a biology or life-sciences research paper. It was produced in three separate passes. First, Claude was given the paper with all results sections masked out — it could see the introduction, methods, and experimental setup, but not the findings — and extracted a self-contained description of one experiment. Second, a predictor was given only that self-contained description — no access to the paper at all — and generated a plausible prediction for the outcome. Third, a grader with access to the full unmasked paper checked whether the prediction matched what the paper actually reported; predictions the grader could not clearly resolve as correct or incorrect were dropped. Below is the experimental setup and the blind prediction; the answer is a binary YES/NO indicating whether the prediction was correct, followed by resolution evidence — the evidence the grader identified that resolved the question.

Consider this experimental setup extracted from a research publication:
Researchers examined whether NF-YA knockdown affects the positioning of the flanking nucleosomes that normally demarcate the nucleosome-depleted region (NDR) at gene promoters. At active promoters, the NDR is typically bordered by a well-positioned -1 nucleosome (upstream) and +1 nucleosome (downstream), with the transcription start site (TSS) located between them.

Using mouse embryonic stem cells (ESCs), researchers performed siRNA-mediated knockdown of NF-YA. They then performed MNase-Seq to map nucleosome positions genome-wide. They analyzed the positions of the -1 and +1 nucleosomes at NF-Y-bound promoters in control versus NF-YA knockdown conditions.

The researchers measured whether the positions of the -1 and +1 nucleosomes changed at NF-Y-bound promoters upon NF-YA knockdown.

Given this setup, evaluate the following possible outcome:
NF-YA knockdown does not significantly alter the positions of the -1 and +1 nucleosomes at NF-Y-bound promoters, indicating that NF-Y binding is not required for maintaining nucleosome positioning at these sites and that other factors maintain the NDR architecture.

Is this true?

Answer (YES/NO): NO